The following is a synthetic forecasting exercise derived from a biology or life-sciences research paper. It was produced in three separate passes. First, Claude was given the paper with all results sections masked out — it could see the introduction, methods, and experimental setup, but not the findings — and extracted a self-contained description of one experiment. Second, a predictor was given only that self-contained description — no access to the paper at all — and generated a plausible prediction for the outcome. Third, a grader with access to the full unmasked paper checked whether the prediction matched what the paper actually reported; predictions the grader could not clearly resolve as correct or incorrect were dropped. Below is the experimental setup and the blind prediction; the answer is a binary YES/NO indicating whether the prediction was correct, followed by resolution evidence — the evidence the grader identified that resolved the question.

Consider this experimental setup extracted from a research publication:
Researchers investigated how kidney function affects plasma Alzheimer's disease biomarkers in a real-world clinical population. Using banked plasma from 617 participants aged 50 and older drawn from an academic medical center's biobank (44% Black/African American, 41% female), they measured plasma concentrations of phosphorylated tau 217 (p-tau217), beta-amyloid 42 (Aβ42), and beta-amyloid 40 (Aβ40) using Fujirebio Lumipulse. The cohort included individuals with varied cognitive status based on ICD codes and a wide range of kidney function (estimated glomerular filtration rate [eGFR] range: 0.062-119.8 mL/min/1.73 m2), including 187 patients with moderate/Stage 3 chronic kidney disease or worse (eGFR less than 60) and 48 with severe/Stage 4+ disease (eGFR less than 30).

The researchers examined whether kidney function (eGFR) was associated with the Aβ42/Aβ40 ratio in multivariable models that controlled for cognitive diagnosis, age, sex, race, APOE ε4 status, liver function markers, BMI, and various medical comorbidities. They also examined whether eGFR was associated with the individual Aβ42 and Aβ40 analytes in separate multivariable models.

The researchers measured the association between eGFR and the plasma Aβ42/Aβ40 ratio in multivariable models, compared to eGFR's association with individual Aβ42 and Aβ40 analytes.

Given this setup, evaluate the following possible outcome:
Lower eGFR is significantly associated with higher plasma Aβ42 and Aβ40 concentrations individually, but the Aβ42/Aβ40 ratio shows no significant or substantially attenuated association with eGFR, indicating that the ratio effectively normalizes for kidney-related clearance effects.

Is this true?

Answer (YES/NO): YES